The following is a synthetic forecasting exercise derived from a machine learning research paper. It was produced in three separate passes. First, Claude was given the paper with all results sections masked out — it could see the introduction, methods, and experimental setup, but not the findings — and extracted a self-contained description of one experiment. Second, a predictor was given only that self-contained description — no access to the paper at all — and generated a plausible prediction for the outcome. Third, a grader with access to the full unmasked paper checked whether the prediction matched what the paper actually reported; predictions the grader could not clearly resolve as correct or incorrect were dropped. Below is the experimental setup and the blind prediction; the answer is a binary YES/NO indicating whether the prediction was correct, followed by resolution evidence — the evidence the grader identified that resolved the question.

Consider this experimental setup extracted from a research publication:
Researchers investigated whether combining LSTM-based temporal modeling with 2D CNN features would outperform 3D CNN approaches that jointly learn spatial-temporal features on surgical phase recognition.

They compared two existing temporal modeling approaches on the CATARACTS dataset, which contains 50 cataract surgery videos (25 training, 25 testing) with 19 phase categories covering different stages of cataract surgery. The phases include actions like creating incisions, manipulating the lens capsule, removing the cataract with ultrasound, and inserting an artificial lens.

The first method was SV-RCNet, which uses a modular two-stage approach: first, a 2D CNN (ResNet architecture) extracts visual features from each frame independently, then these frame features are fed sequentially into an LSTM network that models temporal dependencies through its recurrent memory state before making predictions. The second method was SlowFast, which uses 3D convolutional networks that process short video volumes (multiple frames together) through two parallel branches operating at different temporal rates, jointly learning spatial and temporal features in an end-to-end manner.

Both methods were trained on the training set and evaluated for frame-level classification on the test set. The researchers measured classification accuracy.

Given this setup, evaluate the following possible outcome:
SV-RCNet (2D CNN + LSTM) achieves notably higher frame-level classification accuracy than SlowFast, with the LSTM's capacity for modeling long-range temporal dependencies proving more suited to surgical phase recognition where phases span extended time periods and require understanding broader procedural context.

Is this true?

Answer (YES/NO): YES